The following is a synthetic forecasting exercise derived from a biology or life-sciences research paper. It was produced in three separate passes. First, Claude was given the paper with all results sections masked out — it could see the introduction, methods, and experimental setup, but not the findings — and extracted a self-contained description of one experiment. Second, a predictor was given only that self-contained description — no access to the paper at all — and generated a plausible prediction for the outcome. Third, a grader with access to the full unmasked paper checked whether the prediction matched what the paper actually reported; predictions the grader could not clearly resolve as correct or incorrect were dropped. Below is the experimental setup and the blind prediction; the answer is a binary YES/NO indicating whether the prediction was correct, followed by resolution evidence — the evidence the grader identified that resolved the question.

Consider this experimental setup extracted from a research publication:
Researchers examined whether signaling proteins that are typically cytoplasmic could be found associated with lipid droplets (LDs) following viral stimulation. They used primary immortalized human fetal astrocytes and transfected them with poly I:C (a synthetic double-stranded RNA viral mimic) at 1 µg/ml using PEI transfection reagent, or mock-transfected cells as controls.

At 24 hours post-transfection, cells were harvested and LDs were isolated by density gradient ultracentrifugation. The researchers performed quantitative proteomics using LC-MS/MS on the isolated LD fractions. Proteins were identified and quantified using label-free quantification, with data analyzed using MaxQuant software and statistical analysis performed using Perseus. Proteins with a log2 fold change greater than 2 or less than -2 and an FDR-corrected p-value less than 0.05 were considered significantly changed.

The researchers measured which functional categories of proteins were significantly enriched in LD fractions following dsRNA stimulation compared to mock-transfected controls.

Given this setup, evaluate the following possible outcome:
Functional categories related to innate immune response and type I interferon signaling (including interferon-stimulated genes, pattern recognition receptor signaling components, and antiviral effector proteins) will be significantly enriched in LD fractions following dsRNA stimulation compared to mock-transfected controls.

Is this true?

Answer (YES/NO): YES